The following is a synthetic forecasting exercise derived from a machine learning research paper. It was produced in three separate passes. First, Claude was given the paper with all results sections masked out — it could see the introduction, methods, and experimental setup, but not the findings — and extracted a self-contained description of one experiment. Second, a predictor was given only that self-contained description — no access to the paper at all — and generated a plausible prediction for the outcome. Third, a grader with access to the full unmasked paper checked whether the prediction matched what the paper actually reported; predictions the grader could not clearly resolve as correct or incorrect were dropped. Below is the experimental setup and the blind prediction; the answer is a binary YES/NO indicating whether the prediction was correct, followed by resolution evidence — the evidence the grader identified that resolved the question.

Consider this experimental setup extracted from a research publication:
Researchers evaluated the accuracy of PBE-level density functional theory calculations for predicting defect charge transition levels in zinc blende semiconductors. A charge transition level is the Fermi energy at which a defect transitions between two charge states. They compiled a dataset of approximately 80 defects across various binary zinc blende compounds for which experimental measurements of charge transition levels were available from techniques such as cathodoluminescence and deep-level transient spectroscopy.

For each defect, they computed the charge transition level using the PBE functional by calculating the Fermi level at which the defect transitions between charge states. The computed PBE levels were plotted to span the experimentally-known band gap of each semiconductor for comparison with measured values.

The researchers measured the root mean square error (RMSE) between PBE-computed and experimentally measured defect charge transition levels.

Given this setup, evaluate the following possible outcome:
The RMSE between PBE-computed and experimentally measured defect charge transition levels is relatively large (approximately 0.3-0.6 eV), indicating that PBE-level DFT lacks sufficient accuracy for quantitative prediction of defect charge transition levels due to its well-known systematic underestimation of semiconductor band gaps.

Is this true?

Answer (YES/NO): NO